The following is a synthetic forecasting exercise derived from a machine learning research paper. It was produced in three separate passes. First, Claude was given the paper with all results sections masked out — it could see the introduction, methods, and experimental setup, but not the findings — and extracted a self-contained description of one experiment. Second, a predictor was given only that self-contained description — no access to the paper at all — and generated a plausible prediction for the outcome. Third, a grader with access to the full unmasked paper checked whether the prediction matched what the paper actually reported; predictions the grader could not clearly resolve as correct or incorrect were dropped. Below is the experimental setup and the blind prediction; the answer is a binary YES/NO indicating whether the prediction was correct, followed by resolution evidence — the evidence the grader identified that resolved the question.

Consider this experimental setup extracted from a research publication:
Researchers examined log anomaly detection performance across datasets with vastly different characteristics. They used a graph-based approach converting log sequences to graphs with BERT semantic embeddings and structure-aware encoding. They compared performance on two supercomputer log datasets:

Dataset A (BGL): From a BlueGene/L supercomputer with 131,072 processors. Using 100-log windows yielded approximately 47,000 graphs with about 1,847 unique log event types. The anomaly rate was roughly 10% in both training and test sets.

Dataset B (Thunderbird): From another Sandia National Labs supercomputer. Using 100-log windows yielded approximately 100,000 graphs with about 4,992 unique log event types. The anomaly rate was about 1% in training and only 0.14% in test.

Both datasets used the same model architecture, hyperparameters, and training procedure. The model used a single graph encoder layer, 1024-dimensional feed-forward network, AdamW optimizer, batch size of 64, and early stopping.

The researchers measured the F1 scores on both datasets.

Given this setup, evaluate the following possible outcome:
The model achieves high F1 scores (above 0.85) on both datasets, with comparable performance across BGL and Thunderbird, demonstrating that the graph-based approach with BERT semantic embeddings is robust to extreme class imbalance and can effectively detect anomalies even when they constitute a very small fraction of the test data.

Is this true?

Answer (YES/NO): YES